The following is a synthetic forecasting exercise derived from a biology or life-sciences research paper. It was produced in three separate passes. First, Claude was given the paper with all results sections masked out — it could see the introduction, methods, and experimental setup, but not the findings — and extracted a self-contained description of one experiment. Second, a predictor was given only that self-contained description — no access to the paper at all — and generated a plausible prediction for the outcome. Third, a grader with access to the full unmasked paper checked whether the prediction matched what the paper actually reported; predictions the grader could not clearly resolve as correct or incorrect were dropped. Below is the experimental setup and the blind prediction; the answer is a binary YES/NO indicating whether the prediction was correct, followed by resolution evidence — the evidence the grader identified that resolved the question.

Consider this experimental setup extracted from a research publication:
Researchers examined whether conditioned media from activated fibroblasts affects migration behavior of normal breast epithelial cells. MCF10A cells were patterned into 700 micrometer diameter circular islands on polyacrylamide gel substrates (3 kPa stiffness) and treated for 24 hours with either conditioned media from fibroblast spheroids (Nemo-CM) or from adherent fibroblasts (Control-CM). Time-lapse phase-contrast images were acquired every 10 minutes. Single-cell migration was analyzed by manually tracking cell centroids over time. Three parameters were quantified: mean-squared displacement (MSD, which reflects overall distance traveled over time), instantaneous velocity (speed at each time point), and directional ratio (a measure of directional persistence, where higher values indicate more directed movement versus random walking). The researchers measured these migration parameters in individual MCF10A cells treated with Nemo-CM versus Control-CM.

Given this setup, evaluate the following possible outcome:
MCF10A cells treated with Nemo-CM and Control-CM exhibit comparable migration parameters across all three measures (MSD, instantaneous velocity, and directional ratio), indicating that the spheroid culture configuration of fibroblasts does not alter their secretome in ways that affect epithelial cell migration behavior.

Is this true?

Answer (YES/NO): NO